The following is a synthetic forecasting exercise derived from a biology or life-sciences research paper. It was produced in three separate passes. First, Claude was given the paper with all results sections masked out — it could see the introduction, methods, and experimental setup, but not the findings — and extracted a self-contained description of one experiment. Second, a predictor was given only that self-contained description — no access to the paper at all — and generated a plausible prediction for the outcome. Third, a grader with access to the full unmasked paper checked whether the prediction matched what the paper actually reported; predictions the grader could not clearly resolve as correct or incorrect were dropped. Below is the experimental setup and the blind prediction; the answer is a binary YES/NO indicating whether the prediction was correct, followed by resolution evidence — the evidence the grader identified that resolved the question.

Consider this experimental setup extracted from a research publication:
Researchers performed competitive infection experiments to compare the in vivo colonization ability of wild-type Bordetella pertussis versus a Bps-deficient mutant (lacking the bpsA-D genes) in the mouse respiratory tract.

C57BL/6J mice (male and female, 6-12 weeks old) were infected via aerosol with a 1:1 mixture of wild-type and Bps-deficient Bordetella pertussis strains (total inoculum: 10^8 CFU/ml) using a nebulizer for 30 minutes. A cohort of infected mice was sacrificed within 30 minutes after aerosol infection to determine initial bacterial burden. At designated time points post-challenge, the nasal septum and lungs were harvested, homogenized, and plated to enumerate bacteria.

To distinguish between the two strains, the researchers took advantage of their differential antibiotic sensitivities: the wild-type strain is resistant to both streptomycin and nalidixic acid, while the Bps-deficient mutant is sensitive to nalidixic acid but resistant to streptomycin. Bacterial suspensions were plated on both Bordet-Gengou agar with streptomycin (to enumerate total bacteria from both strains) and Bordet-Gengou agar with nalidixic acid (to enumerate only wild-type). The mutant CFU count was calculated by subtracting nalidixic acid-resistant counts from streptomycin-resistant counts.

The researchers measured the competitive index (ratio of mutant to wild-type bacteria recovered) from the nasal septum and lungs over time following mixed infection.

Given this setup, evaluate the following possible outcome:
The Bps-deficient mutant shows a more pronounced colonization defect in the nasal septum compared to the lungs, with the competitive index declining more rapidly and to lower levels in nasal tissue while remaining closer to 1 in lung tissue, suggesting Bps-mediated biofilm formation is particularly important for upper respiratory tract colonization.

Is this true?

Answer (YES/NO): NO